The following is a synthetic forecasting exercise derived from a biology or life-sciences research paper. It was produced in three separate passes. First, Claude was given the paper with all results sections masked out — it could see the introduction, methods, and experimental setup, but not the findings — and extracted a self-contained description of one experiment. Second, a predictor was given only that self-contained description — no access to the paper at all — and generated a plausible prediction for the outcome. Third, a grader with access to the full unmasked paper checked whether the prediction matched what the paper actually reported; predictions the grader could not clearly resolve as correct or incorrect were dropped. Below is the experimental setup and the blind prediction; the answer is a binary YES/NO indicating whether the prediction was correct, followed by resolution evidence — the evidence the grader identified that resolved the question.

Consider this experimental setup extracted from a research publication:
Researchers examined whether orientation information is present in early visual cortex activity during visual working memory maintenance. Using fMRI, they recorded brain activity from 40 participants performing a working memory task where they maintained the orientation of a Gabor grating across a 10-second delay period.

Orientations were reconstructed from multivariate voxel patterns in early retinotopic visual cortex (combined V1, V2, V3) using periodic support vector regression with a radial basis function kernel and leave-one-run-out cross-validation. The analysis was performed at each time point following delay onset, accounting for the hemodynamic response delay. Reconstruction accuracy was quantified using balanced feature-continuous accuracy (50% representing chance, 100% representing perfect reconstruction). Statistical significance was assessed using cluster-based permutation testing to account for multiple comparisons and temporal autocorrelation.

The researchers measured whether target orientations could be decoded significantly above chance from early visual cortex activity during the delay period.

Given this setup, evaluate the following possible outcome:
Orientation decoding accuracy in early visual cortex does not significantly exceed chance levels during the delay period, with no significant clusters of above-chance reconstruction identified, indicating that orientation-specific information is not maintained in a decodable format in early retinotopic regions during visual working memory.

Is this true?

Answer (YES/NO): NO